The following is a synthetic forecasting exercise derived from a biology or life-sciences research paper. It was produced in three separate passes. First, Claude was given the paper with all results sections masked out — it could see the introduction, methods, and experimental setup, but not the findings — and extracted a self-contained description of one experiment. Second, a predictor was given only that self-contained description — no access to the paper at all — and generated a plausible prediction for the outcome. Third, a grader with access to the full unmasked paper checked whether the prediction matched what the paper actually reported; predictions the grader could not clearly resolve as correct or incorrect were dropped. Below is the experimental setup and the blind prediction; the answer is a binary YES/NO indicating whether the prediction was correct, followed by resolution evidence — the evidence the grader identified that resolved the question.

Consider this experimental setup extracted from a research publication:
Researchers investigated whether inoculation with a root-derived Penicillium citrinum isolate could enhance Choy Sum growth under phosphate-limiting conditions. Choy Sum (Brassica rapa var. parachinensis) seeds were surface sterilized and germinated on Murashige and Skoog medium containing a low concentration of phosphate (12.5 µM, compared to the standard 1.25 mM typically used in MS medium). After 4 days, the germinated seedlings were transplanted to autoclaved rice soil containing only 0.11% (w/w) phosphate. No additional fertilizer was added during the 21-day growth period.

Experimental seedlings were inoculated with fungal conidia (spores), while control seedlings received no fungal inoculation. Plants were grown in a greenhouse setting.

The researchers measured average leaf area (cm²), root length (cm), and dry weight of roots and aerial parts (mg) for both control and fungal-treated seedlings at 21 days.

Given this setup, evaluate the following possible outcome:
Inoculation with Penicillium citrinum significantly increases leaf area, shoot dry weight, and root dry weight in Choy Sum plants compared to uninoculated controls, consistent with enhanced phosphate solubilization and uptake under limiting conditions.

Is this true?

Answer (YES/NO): YES